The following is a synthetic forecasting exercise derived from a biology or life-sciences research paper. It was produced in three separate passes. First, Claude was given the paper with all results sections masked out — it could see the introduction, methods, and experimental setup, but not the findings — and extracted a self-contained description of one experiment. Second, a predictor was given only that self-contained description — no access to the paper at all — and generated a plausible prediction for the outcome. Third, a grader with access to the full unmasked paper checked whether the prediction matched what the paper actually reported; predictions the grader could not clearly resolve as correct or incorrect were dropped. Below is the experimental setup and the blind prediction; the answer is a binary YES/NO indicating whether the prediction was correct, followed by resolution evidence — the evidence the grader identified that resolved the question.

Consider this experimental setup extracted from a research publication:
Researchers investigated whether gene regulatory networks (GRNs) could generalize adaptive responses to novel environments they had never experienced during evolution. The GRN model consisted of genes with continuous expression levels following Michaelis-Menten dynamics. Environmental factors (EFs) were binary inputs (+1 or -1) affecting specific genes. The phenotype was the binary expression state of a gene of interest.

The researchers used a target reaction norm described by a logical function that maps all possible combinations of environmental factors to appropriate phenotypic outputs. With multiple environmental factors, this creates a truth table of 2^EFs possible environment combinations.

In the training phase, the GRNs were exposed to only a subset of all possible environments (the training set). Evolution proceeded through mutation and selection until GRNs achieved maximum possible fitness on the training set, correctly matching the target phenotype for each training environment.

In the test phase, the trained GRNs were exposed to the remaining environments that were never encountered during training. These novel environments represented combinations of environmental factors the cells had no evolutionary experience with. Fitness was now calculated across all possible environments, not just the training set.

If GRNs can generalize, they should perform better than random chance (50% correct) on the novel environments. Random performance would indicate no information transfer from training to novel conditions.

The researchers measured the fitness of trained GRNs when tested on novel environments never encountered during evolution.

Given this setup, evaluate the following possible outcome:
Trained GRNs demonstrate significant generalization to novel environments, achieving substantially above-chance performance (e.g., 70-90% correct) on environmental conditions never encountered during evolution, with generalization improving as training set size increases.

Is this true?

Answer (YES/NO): NO